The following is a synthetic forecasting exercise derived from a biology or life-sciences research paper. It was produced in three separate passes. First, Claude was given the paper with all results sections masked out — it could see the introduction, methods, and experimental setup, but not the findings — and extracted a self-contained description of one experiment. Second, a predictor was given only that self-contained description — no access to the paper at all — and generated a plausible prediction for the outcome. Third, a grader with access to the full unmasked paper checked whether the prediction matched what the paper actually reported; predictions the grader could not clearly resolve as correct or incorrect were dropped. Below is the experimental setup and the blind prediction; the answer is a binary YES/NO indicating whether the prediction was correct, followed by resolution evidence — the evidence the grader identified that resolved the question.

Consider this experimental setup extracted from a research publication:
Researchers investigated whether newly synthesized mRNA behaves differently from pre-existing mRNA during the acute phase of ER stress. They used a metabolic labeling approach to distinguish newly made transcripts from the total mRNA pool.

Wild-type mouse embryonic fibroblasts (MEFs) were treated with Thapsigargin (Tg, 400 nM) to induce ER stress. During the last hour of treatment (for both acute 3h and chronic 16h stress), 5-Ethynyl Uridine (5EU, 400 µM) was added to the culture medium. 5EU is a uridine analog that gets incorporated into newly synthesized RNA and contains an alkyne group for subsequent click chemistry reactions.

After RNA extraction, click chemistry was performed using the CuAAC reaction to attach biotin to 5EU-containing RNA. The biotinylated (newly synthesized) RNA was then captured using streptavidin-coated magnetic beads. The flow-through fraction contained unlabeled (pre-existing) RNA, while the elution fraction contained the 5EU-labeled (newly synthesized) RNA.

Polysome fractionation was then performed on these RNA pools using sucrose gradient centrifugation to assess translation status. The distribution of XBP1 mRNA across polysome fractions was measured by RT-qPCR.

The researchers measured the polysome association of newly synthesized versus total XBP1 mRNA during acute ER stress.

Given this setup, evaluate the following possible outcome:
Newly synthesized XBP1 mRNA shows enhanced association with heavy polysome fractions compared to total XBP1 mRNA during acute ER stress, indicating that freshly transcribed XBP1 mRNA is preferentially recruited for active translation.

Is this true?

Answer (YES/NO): YES